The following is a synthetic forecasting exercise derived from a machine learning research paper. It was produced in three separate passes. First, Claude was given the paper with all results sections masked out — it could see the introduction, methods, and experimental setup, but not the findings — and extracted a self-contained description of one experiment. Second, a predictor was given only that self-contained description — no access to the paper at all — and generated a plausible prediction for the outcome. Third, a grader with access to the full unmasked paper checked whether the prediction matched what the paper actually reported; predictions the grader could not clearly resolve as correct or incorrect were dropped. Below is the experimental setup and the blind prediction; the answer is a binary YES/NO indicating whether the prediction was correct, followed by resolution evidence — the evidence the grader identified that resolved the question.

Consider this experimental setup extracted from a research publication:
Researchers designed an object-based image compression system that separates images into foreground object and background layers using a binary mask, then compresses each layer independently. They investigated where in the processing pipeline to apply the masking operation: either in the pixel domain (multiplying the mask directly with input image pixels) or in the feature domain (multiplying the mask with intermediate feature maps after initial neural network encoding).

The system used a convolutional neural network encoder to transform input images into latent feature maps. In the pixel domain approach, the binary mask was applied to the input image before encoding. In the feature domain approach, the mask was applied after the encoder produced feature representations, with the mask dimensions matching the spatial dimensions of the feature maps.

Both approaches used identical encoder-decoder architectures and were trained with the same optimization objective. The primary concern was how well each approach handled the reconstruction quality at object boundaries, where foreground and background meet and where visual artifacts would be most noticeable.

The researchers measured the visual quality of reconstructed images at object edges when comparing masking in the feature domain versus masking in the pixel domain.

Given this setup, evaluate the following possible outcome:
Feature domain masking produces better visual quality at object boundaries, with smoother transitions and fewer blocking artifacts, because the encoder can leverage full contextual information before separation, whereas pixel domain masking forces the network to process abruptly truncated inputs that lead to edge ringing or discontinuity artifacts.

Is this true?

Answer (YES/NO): NO